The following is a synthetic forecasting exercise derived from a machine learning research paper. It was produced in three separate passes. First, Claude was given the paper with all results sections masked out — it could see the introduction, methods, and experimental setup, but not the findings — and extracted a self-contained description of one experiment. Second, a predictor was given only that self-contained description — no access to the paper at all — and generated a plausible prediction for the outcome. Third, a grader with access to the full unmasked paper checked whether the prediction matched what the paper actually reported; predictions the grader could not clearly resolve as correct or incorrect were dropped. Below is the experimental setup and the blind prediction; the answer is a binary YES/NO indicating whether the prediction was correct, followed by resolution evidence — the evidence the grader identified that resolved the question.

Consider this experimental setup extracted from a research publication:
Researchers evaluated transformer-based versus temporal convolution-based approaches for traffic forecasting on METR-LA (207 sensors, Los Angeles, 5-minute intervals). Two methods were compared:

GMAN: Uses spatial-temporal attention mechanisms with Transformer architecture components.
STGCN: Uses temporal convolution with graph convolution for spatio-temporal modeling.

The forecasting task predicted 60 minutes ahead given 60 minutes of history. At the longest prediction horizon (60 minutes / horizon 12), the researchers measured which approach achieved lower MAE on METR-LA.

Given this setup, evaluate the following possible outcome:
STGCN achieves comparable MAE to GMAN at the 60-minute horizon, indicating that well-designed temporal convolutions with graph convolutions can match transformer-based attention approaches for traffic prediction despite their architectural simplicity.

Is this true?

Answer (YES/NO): NO